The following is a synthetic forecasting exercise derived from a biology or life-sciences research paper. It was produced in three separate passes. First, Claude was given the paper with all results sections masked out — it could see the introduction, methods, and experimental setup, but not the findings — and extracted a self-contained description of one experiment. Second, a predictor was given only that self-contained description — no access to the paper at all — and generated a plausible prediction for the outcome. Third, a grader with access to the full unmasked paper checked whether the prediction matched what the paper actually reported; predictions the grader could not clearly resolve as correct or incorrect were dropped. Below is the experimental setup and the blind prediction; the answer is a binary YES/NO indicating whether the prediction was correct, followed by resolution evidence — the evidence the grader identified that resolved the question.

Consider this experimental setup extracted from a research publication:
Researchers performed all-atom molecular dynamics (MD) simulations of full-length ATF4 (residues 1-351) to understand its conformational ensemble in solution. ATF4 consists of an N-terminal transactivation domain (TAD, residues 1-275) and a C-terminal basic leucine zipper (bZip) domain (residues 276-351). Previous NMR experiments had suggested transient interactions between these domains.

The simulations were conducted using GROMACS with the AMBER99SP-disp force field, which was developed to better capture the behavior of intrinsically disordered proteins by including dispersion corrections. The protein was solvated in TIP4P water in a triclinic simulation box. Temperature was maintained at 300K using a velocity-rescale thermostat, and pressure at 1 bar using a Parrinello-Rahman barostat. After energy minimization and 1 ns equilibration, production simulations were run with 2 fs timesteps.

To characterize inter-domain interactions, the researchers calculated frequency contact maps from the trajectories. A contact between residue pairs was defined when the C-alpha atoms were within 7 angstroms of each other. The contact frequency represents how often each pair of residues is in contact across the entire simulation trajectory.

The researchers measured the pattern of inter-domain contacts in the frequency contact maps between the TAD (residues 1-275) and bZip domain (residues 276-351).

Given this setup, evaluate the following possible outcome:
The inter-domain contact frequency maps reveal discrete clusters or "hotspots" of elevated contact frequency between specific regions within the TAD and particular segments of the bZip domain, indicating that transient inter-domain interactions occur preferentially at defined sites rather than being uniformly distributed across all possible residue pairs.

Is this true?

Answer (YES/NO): YES